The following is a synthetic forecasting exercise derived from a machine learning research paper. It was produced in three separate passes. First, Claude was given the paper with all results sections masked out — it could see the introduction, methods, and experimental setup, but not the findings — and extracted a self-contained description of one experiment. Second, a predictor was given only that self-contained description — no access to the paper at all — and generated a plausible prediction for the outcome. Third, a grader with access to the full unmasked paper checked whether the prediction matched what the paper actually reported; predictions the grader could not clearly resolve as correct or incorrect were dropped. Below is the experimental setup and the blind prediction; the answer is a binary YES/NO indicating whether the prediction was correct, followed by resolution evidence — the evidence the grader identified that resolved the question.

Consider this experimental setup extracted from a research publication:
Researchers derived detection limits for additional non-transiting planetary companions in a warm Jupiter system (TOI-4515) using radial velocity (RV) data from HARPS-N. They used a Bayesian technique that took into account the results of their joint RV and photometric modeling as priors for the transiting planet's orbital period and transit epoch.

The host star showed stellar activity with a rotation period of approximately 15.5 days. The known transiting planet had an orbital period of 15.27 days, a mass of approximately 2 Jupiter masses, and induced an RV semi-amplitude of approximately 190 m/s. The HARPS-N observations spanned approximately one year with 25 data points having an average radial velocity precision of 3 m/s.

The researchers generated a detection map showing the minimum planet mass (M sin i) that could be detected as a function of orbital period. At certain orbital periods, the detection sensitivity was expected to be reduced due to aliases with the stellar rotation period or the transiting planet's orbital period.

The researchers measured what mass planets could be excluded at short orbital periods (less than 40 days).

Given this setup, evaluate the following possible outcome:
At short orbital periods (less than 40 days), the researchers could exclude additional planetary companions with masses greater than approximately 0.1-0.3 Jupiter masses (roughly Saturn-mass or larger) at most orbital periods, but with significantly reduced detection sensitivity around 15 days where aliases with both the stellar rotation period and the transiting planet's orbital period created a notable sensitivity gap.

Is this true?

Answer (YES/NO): NO